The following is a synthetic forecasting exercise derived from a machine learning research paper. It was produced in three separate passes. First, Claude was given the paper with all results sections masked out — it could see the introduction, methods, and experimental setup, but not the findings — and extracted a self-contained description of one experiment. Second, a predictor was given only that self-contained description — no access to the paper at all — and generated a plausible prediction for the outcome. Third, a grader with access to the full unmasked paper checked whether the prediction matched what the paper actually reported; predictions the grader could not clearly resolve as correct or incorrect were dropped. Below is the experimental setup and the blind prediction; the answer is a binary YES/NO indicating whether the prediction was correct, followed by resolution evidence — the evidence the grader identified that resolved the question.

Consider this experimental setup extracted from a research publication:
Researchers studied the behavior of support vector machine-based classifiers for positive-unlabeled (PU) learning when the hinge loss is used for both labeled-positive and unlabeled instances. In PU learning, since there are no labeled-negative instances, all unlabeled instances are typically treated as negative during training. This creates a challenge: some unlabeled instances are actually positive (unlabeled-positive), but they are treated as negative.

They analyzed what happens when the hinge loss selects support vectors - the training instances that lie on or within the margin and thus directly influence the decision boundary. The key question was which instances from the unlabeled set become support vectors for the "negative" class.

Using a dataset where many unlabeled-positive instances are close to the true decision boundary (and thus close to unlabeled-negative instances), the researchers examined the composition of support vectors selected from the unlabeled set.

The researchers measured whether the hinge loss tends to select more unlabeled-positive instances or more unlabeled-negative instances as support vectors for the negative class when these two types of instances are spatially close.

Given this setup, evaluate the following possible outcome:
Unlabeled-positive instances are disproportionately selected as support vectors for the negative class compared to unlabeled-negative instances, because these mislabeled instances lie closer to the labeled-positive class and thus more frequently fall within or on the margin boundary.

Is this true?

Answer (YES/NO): YES